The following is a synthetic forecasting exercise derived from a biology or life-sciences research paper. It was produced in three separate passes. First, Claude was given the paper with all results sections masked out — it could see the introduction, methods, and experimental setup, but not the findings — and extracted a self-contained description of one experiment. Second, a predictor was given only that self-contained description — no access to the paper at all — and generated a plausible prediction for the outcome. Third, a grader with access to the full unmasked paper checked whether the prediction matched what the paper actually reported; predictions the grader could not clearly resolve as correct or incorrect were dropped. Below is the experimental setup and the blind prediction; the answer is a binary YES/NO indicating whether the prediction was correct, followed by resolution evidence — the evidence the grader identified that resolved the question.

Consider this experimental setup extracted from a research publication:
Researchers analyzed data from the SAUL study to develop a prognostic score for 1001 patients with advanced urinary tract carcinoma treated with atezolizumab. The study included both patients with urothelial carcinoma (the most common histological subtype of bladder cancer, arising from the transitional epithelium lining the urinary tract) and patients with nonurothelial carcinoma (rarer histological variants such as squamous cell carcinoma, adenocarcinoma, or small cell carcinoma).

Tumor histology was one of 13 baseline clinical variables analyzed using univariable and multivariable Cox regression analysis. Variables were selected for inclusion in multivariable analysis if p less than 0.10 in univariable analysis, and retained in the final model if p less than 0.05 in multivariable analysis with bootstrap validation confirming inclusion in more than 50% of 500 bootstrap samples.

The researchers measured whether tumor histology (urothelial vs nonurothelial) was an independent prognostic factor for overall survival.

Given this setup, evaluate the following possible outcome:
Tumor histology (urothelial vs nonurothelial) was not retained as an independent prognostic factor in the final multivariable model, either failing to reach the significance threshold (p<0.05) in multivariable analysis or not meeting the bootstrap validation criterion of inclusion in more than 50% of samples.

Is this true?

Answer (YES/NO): NO